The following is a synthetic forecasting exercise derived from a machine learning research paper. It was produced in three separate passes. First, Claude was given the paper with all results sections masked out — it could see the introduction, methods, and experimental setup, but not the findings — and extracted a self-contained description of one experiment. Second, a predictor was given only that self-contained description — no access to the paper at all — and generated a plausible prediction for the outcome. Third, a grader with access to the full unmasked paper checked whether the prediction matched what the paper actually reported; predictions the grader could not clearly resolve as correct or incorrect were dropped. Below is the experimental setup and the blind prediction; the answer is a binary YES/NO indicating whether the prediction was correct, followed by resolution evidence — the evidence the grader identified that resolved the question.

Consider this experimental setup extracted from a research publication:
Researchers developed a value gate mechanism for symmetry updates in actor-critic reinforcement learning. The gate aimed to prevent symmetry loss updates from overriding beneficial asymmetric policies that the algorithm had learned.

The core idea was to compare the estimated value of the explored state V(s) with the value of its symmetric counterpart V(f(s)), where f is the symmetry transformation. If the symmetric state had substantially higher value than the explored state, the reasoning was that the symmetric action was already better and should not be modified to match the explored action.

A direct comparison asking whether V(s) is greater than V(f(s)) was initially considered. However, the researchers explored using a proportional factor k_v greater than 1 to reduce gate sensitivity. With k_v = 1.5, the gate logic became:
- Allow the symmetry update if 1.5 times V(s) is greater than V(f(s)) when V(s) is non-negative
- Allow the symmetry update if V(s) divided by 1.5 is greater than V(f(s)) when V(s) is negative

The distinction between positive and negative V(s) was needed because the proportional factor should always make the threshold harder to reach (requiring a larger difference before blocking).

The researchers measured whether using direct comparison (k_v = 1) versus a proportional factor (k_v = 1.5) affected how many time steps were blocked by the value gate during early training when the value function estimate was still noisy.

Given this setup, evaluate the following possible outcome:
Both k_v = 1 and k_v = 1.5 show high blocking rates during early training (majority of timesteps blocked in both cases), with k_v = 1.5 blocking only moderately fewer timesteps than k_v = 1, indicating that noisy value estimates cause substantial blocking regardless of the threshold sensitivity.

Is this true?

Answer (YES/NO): NO